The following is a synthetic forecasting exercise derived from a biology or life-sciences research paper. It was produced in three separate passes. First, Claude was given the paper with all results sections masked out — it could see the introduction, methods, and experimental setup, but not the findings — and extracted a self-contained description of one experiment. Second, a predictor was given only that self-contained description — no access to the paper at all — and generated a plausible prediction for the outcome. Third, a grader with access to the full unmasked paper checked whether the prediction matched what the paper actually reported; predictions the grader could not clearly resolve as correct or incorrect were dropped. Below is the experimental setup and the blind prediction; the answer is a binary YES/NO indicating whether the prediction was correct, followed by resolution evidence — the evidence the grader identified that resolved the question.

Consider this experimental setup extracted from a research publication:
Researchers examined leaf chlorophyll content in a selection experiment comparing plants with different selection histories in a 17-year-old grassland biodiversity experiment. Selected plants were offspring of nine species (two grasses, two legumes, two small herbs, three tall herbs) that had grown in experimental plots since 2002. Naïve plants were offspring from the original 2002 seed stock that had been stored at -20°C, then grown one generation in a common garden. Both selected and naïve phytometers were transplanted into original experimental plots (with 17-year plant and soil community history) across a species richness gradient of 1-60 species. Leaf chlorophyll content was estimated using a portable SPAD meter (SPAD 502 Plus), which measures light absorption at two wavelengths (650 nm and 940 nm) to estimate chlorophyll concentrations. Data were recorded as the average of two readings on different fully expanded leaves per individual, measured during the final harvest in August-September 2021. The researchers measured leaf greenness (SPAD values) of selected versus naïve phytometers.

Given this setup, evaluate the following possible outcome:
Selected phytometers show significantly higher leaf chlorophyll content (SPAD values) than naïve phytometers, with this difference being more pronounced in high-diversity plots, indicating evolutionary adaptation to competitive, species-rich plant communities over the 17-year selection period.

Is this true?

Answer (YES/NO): NO